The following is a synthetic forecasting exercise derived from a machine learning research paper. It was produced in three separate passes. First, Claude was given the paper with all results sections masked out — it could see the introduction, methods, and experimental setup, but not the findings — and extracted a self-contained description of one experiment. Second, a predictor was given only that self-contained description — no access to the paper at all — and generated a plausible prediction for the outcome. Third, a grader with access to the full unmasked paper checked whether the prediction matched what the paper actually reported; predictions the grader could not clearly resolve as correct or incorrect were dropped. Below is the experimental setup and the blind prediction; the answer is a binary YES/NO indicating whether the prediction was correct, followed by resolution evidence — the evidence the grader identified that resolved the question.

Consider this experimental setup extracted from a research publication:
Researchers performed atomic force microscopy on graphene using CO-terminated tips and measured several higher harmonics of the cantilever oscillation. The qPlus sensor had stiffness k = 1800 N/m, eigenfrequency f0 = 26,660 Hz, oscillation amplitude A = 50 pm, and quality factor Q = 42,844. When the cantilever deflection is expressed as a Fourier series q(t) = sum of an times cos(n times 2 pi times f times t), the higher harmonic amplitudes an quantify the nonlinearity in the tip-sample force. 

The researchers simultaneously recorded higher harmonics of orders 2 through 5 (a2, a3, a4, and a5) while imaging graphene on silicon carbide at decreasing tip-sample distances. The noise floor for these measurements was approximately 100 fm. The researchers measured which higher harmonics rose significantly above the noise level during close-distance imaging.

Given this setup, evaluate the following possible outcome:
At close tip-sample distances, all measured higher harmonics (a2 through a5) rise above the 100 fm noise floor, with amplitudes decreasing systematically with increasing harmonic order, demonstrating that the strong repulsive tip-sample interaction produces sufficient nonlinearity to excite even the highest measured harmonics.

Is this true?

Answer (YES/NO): NO